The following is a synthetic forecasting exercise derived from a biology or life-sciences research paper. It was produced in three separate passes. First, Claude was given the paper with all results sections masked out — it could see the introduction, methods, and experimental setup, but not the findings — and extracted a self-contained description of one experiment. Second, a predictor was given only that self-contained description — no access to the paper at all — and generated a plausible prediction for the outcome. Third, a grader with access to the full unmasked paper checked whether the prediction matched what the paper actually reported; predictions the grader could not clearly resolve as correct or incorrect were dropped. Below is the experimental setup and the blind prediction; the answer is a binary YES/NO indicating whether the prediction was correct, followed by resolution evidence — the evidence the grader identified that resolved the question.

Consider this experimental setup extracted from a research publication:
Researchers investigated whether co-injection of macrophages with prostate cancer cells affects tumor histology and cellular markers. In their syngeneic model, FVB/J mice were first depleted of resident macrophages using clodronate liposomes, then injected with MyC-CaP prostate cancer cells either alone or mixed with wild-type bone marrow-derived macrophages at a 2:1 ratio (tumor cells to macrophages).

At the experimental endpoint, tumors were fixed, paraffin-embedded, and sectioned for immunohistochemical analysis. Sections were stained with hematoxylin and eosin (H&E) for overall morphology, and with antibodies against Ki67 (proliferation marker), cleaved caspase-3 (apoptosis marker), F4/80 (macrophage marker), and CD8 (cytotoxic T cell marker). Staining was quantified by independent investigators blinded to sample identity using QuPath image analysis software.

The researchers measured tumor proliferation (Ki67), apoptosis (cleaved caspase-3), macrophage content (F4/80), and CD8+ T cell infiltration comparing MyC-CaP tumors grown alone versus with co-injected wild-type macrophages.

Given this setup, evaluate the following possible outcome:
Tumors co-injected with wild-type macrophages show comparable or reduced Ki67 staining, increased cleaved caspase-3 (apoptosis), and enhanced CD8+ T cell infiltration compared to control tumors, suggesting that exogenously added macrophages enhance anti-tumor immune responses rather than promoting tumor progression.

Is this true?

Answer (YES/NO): NO